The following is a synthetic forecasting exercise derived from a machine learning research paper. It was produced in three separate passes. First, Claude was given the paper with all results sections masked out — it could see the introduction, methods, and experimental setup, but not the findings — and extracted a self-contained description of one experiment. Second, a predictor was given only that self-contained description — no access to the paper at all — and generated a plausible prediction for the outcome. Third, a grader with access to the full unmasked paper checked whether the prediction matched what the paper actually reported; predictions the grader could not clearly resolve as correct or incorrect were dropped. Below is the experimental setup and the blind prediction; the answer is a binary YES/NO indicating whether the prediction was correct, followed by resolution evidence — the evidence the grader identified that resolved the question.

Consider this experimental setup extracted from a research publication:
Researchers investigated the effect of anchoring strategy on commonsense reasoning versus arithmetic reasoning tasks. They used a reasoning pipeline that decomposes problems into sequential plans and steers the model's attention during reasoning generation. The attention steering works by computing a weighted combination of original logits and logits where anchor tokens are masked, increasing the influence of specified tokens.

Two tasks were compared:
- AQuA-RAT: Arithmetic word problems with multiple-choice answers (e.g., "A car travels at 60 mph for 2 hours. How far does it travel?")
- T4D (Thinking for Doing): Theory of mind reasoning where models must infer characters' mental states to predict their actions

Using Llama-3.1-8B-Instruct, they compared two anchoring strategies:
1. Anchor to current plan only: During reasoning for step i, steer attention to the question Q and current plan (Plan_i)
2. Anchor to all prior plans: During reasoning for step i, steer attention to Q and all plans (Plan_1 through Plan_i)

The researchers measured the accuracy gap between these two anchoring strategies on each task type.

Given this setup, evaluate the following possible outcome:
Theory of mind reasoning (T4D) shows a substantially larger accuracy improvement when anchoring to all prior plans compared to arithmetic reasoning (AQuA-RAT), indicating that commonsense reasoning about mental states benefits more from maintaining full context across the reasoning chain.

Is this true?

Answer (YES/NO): NO